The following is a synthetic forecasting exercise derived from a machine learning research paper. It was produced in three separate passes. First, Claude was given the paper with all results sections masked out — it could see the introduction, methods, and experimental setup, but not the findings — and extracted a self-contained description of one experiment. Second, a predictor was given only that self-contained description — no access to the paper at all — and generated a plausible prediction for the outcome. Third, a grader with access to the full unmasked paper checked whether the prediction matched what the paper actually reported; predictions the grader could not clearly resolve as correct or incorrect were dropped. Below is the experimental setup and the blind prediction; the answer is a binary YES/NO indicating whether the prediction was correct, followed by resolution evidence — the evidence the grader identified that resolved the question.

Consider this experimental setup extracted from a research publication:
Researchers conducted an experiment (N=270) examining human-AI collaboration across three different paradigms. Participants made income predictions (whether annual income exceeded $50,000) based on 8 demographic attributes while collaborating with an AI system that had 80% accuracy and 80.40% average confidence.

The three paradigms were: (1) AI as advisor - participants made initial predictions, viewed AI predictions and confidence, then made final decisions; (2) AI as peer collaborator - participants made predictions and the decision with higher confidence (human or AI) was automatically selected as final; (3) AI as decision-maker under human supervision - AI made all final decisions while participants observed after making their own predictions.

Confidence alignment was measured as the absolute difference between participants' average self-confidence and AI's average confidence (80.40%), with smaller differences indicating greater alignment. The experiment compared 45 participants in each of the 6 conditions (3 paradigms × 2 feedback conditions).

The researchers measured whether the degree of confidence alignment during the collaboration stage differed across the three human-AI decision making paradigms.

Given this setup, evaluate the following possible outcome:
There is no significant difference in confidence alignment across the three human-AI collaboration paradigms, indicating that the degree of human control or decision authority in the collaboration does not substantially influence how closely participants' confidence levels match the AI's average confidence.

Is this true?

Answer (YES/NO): YES